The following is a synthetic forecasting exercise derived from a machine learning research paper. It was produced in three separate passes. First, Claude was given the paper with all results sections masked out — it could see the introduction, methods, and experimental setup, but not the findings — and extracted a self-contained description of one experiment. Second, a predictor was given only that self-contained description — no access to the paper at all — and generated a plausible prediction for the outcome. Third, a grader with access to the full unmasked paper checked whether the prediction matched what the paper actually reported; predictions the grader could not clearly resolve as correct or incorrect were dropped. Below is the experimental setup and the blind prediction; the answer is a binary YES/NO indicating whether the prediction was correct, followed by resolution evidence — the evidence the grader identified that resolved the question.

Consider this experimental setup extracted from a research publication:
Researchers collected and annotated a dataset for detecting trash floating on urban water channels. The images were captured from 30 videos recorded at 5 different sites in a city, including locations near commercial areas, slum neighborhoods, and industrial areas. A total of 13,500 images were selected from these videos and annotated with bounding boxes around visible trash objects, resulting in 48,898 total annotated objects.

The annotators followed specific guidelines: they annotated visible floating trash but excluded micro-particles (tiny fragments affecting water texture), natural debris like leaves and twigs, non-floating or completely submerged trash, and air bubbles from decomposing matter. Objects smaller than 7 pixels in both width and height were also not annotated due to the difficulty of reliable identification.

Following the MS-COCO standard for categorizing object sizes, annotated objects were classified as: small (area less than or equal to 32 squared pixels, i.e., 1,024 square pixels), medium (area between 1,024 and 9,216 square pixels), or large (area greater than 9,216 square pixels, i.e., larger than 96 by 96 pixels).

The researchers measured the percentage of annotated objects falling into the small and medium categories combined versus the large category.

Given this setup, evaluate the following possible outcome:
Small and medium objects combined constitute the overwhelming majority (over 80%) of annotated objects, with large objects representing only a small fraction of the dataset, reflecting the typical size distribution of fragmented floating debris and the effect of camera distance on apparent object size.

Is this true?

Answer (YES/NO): YES